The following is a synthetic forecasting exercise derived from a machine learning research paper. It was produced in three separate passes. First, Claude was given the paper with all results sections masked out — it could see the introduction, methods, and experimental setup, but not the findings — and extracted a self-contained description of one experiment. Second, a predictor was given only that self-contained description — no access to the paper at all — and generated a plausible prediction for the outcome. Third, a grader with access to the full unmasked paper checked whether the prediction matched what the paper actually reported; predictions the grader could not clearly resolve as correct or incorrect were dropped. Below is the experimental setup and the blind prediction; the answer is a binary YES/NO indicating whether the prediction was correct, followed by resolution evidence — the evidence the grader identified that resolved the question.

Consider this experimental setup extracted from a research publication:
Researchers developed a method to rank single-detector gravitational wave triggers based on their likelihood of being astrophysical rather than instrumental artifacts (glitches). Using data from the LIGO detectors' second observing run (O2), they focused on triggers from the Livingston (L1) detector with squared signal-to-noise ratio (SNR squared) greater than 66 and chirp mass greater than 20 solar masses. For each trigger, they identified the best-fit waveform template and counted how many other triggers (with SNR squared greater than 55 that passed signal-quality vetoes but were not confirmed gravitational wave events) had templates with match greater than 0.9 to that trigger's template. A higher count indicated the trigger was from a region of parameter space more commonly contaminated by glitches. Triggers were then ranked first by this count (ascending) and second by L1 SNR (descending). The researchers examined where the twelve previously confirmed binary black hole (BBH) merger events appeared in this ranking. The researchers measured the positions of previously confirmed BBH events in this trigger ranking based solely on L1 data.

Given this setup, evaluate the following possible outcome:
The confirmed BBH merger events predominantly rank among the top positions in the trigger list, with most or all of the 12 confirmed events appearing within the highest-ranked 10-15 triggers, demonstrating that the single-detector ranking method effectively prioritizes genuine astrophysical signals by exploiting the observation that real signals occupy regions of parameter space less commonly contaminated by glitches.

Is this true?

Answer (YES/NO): NO